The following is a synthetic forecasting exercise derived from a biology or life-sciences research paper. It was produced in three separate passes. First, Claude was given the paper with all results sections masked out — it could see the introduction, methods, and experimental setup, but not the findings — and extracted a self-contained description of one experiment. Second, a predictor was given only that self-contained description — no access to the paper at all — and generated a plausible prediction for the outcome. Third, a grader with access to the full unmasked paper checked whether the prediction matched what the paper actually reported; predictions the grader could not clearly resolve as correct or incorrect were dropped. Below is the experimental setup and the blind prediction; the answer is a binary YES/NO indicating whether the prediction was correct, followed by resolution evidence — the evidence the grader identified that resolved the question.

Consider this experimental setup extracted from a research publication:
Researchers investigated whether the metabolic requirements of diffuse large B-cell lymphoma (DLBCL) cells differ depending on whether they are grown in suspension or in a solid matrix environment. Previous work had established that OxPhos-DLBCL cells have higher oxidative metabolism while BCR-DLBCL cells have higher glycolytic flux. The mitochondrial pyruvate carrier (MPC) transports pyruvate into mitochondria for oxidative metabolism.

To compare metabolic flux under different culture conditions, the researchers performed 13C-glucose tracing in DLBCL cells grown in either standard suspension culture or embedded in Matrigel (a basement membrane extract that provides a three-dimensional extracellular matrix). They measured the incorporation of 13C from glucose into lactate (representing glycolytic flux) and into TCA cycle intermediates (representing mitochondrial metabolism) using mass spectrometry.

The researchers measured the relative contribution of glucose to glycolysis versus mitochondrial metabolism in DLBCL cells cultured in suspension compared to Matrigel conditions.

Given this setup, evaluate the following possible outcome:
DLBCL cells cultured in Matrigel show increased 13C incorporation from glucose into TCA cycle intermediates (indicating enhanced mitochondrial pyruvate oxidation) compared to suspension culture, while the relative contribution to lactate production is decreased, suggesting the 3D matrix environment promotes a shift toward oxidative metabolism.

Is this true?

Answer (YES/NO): NO